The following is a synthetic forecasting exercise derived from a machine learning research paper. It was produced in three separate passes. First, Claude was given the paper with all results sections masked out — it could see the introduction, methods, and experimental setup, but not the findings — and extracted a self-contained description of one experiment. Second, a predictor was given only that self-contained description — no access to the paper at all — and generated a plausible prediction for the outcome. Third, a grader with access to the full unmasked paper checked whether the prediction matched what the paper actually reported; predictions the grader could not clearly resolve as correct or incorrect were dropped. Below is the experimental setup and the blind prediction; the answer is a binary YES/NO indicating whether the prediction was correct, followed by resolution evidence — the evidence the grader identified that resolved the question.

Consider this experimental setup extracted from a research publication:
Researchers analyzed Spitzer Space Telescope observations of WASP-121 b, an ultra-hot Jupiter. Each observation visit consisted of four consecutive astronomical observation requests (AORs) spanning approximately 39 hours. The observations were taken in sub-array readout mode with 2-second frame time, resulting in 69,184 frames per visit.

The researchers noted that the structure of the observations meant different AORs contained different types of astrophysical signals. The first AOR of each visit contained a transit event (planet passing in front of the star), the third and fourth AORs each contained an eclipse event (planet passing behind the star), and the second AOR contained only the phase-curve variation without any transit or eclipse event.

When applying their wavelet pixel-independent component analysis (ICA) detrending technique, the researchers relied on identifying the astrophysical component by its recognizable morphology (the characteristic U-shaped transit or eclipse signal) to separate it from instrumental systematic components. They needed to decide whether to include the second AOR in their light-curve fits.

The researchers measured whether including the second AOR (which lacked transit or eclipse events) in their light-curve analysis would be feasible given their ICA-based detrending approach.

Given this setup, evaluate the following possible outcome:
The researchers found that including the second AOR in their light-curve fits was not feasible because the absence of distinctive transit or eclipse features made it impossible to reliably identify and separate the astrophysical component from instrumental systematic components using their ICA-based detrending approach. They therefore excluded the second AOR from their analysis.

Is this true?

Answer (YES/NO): YES